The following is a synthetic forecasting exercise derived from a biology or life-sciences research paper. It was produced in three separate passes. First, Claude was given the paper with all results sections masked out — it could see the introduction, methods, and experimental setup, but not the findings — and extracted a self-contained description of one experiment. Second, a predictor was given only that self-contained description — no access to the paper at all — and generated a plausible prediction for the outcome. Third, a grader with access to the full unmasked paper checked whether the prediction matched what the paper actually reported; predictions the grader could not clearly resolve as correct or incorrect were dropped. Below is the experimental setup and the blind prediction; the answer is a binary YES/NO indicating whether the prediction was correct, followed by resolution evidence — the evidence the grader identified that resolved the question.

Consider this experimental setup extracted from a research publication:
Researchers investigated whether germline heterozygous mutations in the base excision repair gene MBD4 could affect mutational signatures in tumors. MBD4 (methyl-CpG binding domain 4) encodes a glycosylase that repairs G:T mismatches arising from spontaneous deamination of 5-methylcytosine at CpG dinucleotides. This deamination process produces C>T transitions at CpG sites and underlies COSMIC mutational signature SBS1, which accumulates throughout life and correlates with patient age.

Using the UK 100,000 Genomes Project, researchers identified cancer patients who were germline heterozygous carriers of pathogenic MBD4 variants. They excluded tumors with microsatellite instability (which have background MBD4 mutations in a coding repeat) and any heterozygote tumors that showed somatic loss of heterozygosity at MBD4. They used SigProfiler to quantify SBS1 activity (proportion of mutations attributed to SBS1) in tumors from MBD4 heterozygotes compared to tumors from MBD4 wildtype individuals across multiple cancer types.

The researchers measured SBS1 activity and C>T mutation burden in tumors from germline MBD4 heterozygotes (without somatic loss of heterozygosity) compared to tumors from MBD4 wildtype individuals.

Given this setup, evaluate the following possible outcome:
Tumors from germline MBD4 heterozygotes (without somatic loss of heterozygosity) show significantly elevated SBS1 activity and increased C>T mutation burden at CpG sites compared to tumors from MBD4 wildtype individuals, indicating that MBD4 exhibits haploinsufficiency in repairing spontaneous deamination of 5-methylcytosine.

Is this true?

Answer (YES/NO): YES